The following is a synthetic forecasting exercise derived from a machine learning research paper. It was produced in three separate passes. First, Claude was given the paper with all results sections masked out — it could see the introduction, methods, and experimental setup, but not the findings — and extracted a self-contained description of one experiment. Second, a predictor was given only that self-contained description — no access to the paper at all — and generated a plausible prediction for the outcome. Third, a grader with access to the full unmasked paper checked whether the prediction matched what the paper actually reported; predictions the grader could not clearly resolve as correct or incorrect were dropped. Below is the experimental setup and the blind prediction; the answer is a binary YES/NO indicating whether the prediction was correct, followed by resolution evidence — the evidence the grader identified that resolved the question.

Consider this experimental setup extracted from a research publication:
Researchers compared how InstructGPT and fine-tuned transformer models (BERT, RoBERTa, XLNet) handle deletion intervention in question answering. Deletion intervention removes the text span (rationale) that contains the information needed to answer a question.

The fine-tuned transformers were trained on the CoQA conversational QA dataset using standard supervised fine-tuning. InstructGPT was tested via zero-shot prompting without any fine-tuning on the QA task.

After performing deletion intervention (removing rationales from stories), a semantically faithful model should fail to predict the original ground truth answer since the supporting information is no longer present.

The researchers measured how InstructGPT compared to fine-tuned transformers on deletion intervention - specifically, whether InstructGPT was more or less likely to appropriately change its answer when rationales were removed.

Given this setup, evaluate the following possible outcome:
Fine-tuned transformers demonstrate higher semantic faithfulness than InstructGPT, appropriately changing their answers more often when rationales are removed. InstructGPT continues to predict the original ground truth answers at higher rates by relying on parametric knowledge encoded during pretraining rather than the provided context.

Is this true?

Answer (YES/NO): NO